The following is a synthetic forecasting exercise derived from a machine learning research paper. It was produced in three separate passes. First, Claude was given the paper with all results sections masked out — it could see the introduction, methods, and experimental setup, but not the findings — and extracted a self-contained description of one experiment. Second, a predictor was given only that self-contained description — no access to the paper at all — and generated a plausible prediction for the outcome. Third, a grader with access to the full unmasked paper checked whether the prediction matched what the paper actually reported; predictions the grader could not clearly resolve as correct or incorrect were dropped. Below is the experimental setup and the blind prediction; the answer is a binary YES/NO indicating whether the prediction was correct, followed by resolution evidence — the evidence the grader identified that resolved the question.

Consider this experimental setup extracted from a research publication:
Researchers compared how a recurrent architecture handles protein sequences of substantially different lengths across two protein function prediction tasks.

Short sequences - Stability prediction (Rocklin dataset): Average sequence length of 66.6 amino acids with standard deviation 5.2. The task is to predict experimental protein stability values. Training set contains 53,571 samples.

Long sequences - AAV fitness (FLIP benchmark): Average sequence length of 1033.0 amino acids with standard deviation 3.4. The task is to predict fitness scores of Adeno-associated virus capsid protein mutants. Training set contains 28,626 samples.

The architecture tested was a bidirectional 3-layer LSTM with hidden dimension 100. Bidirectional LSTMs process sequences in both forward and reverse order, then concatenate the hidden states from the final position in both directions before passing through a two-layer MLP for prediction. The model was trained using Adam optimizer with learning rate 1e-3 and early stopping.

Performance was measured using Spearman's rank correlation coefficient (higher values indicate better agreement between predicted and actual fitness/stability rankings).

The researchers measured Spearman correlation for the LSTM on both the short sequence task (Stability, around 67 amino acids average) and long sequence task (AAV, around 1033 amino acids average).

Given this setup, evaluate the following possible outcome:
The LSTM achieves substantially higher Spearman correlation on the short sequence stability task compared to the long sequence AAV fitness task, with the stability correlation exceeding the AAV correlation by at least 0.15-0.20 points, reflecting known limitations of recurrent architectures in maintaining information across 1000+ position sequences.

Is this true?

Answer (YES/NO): YES